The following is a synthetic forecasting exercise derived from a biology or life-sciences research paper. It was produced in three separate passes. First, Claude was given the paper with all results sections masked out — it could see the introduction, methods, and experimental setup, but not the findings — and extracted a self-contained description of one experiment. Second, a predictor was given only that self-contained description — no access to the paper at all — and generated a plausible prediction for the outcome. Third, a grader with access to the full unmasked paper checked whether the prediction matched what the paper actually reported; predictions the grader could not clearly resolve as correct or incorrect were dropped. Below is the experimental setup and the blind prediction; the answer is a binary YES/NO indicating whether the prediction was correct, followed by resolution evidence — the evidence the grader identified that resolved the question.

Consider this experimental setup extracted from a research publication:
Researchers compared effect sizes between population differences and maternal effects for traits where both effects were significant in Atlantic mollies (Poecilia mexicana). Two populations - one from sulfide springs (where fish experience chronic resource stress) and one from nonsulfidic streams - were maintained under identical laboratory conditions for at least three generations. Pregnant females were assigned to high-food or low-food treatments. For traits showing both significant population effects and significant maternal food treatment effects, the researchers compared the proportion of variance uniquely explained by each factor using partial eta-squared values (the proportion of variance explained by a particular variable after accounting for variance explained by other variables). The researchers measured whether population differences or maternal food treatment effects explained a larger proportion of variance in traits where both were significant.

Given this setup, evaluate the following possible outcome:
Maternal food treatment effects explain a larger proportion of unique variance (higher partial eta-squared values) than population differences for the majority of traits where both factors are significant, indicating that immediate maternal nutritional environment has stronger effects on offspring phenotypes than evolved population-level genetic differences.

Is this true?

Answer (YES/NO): NO